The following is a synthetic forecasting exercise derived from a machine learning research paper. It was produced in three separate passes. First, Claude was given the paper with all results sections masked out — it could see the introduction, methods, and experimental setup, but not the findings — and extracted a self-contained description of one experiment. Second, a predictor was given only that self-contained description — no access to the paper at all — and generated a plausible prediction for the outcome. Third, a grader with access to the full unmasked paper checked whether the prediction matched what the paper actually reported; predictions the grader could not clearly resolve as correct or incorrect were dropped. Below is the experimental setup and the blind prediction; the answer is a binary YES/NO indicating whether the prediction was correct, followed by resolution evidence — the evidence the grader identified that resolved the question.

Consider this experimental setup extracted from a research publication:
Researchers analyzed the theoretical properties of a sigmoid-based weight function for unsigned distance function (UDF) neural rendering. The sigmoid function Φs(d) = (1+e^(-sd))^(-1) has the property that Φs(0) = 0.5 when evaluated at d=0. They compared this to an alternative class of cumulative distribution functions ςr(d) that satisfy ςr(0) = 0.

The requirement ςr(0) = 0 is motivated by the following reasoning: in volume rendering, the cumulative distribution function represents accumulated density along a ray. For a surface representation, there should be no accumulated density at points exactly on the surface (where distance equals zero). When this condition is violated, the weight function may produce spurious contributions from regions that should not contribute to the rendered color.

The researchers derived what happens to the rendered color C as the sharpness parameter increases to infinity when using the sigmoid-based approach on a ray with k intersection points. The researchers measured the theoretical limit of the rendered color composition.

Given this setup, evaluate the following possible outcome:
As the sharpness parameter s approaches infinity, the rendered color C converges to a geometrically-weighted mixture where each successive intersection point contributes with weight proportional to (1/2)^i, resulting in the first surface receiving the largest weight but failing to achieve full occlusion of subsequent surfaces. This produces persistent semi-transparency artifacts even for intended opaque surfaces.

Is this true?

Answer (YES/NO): YES